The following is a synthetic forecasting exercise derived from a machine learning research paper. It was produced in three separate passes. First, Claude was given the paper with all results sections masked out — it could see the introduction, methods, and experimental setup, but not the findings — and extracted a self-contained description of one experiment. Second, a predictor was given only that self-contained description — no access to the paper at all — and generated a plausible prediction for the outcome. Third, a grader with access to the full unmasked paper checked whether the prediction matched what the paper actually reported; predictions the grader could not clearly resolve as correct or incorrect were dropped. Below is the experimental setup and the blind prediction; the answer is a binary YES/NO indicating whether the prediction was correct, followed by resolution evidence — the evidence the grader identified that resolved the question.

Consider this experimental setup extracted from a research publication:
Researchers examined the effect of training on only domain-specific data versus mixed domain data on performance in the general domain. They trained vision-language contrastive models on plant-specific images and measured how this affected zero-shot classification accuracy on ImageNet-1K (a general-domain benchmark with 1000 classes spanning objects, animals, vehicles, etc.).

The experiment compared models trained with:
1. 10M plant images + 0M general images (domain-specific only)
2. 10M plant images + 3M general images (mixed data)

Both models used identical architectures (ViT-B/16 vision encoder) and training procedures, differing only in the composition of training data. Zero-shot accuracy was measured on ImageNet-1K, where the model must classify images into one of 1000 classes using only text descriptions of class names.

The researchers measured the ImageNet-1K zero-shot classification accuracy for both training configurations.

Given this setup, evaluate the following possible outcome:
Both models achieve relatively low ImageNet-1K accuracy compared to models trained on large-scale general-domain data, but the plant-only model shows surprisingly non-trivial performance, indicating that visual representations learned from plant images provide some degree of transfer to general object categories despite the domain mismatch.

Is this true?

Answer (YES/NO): YES